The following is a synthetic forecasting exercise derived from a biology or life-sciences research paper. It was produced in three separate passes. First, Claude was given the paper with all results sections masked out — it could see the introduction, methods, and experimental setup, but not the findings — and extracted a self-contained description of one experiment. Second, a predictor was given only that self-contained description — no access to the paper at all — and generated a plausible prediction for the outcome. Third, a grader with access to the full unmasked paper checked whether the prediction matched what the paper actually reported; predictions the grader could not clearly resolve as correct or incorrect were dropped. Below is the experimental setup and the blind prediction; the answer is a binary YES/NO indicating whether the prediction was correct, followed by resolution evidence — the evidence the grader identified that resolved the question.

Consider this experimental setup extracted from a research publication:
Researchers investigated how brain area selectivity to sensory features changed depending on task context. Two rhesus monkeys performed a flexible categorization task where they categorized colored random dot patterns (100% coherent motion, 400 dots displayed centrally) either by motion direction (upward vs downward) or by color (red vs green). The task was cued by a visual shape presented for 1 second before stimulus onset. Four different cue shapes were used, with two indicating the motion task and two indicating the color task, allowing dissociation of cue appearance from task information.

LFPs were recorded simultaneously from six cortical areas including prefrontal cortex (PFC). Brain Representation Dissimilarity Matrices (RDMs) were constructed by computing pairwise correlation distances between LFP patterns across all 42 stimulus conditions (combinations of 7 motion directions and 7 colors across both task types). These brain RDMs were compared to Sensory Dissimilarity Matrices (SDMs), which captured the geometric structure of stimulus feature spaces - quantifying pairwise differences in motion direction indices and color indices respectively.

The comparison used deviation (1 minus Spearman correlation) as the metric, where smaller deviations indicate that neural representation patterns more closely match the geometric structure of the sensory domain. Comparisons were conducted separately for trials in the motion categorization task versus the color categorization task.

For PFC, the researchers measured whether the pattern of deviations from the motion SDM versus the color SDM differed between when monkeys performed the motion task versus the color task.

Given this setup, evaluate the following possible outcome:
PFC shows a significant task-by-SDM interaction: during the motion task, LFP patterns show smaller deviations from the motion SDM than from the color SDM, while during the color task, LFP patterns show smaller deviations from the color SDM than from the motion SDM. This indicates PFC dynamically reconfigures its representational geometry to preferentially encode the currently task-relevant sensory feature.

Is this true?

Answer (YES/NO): NO